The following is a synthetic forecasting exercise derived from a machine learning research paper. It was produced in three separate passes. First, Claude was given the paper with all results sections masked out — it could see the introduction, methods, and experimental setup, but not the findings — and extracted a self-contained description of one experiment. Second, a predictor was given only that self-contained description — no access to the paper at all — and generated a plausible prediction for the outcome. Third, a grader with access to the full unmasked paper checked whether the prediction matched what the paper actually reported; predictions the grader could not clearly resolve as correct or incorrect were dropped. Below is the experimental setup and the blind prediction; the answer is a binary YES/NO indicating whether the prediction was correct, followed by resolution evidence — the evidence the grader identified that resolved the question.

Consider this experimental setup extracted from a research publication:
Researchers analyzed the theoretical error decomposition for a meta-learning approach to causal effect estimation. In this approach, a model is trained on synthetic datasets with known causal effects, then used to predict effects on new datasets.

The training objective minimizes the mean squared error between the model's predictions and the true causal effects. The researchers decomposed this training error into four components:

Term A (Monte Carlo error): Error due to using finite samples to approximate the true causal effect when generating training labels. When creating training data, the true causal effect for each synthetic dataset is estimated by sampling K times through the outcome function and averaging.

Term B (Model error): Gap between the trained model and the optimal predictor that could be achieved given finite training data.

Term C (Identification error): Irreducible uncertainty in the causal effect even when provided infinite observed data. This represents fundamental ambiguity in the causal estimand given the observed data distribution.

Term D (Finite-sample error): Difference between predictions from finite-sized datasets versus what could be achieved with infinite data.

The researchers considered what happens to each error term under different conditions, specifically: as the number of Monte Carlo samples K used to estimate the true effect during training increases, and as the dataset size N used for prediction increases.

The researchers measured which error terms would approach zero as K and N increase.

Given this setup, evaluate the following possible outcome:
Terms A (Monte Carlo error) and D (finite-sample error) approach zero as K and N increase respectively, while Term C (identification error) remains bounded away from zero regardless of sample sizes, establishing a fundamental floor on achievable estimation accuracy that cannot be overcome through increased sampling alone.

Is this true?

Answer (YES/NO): YES